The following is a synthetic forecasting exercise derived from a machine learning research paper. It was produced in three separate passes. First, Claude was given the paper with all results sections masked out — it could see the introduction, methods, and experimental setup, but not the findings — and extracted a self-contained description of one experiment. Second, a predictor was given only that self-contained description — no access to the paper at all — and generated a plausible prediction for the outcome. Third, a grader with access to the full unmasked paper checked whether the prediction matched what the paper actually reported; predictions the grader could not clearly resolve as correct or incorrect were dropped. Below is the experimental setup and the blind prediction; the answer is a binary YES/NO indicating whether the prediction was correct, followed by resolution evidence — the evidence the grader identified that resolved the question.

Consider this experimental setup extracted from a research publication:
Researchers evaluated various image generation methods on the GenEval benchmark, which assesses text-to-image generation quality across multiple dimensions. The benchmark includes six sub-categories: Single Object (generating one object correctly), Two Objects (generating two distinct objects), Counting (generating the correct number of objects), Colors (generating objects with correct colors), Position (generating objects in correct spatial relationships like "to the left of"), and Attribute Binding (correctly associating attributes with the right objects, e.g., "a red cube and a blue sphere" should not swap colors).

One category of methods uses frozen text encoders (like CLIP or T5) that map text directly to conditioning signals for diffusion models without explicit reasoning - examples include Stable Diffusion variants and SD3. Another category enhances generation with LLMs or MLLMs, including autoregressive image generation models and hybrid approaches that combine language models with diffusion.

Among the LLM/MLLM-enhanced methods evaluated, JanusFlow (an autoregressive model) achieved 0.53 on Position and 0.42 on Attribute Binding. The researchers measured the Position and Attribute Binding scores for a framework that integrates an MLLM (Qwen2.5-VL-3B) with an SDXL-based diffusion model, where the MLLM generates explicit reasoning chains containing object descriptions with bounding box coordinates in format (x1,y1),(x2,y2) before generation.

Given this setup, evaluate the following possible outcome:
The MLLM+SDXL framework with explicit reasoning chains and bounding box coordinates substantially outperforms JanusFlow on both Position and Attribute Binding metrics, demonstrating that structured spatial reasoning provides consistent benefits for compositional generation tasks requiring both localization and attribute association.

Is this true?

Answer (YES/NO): NO